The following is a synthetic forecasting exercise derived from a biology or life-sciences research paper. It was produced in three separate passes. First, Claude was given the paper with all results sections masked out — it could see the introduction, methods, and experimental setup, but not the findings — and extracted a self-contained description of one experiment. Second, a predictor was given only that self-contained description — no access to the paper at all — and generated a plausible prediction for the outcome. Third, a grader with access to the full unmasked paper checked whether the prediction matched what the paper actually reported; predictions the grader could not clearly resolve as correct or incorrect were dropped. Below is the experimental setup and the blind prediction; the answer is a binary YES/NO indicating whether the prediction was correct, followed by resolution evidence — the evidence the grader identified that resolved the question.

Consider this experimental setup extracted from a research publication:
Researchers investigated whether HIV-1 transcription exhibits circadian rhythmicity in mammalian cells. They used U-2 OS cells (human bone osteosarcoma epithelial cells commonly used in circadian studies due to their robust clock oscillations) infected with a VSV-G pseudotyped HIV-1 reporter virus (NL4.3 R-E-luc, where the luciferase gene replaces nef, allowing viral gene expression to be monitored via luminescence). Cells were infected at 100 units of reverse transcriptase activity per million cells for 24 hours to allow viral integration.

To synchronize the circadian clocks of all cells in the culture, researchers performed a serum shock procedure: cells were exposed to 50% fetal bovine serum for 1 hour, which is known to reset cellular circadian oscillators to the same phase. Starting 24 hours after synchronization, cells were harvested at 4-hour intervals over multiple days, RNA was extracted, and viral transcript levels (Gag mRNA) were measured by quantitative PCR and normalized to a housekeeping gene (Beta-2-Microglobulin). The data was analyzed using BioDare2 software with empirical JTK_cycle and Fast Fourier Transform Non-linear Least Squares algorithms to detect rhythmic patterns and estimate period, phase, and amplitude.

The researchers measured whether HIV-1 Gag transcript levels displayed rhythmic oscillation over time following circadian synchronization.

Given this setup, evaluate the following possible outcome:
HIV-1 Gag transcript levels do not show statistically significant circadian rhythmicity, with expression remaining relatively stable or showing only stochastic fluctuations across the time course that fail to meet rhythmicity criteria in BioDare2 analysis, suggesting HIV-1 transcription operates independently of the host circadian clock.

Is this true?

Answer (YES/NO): NO